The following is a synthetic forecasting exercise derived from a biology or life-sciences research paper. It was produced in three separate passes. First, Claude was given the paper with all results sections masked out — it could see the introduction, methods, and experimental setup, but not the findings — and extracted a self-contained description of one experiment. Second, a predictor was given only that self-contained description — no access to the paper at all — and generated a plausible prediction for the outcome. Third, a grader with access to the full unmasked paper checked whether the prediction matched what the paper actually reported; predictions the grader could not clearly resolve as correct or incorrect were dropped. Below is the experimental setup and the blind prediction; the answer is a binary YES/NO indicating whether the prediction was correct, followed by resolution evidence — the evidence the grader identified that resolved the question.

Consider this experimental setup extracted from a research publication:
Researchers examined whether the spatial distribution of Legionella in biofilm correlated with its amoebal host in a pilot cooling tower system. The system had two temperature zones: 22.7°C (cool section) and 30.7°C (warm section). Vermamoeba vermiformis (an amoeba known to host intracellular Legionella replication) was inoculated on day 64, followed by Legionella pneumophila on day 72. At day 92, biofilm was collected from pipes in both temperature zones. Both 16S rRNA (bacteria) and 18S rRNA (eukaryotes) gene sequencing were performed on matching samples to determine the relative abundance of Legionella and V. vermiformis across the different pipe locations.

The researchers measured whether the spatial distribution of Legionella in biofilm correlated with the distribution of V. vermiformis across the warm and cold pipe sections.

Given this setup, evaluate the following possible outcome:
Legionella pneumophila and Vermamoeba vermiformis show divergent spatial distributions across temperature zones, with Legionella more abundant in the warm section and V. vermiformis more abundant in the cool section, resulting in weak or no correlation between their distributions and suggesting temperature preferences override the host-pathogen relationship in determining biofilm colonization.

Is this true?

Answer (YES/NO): NO